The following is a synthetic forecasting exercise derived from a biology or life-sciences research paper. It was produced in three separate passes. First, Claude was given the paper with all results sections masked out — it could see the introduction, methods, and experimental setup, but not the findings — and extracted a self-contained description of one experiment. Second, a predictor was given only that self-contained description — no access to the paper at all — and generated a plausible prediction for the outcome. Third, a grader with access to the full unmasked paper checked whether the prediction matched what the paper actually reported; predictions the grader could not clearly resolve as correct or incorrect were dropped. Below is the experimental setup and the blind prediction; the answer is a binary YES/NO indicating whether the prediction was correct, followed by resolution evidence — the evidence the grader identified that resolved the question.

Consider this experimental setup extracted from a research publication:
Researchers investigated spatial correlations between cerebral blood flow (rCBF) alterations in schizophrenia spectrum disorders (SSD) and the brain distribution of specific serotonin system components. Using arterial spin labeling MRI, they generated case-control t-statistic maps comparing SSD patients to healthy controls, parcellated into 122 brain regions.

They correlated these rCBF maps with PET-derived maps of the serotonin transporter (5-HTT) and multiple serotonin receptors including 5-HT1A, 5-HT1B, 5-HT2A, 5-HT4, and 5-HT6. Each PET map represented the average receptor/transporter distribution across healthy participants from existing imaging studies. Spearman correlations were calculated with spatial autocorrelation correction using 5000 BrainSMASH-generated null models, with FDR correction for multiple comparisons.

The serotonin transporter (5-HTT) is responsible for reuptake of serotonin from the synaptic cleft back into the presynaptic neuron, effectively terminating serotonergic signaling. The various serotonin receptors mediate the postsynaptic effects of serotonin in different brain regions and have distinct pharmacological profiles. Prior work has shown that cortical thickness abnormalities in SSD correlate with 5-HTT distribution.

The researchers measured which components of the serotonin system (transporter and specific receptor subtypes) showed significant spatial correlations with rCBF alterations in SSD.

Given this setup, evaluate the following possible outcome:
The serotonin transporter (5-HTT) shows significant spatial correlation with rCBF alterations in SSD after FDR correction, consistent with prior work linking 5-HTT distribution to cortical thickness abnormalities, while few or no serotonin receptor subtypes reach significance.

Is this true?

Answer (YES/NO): NO